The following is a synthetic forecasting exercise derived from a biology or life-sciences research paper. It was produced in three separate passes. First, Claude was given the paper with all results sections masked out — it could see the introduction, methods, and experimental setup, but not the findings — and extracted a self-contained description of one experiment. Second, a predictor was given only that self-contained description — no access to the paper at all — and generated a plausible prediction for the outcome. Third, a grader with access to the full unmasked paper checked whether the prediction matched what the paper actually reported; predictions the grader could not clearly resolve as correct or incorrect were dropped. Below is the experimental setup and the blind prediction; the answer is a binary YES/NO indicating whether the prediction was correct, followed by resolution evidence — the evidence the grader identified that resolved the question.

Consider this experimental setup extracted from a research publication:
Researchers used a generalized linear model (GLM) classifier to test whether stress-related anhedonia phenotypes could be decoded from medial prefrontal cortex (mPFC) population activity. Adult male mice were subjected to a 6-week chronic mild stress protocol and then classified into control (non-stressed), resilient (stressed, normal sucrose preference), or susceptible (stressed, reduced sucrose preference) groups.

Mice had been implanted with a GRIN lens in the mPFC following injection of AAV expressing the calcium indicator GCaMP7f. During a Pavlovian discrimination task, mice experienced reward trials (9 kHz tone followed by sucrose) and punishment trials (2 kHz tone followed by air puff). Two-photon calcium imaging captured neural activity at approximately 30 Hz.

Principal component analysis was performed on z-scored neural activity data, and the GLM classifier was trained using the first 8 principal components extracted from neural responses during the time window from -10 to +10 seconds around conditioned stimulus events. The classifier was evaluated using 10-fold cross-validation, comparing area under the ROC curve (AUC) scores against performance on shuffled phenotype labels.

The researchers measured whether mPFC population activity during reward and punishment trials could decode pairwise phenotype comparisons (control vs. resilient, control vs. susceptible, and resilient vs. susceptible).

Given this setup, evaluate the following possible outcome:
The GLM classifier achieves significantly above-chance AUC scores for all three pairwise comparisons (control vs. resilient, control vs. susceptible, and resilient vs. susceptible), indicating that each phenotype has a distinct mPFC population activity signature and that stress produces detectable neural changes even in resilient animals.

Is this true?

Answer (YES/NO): YES